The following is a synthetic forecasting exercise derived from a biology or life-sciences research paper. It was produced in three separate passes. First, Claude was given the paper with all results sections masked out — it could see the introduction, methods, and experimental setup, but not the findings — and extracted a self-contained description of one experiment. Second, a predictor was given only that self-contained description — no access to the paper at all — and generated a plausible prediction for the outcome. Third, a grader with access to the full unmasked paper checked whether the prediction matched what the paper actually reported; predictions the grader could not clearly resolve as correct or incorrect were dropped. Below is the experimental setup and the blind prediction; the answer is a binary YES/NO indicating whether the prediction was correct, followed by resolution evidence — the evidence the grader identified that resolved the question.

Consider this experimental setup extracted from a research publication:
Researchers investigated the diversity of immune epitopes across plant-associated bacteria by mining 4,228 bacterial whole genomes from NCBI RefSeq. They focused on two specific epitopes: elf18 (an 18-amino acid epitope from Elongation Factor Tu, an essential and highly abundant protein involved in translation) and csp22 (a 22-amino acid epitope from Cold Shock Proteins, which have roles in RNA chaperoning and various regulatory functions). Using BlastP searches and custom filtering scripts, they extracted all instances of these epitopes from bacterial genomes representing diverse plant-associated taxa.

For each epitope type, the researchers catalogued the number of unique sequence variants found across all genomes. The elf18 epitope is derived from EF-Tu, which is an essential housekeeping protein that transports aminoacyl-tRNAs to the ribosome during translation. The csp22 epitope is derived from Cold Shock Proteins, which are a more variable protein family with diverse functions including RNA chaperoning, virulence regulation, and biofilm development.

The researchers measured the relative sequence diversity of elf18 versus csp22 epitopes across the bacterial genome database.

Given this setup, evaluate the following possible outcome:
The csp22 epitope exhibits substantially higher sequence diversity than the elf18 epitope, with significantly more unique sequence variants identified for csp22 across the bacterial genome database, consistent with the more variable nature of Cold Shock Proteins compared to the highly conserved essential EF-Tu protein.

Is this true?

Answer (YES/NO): YES